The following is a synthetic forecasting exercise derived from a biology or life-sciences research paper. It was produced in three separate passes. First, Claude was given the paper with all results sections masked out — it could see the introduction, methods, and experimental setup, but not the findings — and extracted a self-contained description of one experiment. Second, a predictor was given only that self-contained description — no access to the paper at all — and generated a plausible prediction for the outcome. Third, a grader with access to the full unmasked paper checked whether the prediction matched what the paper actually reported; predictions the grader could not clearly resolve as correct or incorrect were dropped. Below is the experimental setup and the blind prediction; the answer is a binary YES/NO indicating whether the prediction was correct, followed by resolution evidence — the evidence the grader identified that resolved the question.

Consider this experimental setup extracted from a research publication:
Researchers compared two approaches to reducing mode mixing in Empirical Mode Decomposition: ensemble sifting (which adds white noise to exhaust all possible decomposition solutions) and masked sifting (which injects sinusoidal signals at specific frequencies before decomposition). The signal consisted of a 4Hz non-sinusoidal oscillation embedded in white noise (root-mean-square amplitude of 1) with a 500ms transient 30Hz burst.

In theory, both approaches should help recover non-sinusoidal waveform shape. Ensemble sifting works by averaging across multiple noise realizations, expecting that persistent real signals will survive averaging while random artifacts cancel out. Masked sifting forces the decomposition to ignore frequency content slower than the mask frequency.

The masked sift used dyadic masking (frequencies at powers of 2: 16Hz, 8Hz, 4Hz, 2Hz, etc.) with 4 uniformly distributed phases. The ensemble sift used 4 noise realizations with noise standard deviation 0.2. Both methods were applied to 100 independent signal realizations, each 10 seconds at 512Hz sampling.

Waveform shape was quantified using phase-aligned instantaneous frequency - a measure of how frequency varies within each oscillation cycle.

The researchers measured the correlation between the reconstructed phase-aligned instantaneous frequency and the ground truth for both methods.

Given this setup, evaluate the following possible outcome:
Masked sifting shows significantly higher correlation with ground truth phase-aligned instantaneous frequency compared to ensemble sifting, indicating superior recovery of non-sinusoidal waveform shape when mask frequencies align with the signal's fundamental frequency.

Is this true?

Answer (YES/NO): YES